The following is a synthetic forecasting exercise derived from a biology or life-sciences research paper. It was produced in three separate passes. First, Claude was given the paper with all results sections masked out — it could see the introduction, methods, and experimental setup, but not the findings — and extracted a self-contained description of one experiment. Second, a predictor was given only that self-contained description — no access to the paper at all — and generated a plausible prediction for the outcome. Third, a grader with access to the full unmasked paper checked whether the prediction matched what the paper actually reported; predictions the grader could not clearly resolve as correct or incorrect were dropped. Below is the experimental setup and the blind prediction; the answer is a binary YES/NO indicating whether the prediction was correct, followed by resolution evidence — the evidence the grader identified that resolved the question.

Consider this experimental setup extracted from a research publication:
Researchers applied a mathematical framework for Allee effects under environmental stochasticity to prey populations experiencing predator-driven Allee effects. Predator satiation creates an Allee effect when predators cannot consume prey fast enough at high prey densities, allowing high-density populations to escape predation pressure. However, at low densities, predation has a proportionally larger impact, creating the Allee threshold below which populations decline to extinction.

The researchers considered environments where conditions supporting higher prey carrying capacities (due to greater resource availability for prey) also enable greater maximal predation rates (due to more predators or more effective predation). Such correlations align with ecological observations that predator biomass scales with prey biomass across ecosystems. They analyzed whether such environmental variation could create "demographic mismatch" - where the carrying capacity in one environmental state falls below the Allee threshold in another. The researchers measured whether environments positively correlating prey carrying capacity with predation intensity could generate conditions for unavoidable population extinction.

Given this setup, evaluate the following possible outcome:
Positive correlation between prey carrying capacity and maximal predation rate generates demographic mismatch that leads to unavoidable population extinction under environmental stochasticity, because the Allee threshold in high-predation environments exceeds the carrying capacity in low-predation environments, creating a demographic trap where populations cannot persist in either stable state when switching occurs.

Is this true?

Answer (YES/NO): YES